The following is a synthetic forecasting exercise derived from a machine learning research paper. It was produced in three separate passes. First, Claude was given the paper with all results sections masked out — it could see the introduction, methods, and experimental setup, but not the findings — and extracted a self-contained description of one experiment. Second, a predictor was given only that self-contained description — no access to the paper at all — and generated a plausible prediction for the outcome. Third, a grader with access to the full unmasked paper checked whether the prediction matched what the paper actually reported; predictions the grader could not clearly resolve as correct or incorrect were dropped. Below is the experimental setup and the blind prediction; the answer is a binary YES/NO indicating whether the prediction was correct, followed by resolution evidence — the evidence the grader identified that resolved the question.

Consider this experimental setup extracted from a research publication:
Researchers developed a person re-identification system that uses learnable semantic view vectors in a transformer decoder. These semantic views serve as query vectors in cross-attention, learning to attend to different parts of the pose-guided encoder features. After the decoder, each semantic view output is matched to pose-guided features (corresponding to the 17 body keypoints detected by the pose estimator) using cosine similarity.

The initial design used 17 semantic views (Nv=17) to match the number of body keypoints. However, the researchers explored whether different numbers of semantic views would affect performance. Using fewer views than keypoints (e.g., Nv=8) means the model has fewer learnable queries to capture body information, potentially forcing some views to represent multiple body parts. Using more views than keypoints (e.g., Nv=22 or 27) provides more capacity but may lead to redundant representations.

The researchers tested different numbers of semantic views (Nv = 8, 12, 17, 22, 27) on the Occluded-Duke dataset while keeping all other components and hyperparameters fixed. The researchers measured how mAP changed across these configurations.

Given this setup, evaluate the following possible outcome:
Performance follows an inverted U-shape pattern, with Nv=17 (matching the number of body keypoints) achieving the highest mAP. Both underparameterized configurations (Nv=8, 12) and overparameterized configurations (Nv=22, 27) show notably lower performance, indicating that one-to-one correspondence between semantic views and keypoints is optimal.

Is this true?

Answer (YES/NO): YES